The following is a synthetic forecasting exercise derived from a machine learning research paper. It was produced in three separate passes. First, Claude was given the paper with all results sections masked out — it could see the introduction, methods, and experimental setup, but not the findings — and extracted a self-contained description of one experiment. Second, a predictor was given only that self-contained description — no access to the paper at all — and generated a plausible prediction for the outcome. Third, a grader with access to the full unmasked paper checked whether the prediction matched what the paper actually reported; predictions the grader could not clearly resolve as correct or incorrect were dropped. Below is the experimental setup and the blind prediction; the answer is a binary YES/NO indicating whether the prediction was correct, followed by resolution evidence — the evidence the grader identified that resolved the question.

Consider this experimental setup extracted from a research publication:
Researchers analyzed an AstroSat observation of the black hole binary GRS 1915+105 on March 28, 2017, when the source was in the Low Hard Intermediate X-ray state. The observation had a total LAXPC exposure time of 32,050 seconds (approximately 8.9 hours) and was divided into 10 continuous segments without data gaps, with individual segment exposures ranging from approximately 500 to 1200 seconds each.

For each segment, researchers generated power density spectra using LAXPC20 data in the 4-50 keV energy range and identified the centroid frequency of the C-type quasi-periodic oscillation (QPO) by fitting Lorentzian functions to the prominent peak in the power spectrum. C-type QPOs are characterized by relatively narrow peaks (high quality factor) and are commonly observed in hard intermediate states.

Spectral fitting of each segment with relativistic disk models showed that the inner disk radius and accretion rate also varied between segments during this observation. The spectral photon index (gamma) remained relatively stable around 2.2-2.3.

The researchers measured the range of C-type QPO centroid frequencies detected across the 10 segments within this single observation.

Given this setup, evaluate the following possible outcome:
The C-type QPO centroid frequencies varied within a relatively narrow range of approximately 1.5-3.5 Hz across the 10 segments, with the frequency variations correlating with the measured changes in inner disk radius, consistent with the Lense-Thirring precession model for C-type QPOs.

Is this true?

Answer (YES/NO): NO